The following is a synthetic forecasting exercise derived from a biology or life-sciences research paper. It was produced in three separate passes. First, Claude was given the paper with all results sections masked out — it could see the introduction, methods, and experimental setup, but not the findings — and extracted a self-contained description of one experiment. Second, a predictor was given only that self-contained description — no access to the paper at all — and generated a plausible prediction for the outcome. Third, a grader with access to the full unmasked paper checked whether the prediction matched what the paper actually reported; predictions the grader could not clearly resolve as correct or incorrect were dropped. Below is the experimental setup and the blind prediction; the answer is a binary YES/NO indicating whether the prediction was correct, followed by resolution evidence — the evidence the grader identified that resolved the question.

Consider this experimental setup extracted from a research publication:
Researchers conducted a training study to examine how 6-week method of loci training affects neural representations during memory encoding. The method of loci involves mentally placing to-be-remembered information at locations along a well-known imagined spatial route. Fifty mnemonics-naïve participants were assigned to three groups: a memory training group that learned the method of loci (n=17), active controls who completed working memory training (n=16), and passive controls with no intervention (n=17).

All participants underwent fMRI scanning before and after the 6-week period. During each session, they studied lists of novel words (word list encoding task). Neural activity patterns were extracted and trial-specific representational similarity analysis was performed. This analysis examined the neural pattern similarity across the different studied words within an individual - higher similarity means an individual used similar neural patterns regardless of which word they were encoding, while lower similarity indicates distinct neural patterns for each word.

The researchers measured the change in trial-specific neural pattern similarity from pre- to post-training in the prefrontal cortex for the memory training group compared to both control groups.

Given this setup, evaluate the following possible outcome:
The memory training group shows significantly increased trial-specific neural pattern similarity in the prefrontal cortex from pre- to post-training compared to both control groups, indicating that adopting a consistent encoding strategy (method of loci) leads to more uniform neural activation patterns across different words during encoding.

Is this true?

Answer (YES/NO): NO